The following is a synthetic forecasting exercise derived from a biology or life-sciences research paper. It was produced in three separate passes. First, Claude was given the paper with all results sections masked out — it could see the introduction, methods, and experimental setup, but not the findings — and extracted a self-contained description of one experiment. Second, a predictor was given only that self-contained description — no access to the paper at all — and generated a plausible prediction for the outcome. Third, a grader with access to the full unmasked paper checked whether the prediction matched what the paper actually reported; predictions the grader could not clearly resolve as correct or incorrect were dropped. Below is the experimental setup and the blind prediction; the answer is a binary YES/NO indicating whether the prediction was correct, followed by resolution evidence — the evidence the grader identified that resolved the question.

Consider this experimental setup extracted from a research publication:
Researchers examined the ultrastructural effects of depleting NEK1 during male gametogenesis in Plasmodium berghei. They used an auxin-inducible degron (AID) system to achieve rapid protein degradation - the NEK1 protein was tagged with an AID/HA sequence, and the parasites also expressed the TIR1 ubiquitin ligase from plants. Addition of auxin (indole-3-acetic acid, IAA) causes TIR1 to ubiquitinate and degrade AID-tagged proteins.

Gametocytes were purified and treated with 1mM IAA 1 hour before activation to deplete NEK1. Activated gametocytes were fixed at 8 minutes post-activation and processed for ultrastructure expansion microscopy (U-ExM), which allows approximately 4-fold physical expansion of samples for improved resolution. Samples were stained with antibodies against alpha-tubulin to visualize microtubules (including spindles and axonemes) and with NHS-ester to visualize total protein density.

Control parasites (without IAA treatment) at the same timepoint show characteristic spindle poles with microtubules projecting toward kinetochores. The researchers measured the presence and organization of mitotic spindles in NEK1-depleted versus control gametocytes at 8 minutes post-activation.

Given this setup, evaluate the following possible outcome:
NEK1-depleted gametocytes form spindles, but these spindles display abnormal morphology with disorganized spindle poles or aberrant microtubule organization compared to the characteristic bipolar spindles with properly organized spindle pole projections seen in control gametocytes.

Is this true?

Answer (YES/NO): NO